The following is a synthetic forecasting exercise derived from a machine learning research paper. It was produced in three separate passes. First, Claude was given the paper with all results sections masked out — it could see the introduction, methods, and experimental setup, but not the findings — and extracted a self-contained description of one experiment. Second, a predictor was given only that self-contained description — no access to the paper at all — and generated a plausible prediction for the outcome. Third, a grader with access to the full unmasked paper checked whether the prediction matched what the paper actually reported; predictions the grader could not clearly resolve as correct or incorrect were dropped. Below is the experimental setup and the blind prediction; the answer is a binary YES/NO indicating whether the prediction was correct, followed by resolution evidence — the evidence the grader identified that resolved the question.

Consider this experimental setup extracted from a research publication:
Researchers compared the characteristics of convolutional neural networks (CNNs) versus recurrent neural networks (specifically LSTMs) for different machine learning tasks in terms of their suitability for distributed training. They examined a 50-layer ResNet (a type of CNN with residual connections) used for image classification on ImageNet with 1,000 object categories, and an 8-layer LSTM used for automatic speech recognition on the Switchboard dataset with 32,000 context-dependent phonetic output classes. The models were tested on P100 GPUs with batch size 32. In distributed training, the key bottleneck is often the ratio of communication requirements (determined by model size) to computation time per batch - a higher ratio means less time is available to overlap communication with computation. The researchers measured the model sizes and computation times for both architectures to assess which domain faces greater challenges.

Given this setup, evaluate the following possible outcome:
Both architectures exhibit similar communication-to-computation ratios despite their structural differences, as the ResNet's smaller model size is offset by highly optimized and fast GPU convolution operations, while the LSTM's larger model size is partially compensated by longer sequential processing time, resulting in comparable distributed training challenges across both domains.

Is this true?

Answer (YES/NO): NO